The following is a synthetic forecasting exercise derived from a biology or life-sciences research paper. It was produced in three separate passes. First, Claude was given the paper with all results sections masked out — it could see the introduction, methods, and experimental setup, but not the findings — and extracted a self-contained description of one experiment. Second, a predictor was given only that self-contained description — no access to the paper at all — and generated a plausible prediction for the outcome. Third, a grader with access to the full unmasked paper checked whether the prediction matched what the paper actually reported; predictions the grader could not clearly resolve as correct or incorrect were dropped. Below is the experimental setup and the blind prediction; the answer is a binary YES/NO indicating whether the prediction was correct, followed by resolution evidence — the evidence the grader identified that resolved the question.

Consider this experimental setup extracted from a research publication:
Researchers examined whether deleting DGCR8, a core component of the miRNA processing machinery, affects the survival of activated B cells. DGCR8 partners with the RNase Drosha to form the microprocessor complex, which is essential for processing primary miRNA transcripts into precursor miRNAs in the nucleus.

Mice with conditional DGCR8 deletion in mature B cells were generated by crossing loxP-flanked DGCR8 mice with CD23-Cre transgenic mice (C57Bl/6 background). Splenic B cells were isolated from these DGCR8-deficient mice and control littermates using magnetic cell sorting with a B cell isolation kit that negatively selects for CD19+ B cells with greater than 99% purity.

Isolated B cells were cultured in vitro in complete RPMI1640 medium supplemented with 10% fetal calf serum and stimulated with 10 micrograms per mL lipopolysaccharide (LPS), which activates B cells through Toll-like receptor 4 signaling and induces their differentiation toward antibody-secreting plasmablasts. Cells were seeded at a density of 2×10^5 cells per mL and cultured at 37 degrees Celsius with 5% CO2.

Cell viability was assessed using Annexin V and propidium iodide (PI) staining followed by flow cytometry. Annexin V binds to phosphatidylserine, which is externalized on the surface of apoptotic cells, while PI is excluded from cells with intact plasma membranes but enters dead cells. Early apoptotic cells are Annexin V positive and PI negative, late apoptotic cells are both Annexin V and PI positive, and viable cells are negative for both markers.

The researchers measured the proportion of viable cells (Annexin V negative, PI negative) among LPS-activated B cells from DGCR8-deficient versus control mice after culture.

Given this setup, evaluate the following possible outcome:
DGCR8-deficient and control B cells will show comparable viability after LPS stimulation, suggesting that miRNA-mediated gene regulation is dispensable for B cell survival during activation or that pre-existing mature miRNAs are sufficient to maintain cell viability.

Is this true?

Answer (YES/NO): NO